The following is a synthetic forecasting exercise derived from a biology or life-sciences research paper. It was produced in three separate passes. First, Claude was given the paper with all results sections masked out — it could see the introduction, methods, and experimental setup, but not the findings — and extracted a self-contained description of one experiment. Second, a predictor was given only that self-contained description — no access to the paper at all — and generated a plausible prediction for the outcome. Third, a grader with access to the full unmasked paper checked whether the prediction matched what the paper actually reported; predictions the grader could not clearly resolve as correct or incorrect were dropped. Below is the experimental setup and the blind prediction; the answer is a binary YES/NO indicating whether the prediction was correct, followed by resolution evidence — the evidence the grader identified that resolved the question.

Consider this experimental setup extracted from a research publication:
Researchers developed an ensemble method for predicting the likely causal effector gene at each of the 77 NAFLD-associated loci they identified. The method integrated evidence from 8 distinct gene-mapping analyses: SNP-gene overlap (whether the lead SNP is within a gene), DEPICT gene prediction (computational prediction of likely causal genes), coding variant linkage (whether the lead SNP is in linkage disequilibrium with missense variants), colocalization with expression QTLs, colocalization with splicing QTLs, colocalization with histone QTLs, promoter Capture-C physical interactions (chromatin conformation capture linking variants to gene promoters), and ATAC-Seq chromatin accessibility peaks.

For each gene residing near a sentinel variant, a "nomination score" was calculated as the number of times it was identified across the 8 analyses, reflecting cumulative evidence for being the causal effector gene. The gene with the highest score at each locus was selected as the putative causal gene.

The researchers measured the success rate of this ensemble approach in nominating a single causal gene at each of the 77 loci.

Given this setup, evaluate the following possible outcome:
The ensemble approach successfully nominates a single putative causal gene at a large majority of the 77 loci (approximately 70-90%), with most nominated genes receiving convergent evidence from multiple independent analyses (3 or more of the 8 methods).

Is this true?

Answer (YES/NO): NO